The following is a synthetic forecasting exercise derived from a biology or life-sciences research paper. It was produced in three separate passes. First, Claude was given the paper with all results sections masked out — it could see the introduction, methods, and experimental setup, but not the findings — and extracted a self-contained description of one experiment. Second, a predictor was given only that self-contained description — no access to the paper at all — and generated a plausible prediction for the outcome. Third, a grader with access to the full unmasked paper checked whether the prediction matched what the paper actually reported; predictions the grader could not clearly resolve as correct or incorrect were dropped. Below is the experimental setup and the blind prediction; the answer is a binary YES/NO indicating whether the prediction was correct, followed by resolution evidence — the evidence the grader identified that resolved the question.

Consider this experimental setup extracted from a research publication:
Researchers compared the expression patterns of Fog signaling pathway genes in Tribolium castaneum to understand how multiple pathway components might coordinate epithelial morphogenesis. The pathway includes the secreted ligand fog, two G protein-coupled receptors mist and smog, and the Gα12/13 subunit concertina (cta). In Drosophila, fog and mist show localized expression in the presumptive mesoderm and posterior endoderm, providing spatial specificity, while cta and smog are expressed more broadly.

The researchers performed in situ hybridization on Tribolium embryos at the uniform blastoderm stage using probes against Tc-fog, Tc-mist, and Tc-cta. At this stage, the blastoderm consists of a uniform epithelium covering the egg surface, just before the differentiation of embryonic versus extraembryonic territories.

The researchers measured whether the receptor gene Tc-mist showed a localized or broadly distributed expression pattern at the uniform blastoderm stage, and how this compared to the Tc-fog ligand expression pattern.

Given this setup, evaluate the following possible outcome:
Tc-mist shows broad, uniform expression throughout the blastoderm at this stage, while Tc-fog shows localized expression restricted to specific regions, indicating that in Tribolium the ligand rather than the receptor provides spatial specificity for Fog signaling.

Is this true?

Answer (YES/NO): YES